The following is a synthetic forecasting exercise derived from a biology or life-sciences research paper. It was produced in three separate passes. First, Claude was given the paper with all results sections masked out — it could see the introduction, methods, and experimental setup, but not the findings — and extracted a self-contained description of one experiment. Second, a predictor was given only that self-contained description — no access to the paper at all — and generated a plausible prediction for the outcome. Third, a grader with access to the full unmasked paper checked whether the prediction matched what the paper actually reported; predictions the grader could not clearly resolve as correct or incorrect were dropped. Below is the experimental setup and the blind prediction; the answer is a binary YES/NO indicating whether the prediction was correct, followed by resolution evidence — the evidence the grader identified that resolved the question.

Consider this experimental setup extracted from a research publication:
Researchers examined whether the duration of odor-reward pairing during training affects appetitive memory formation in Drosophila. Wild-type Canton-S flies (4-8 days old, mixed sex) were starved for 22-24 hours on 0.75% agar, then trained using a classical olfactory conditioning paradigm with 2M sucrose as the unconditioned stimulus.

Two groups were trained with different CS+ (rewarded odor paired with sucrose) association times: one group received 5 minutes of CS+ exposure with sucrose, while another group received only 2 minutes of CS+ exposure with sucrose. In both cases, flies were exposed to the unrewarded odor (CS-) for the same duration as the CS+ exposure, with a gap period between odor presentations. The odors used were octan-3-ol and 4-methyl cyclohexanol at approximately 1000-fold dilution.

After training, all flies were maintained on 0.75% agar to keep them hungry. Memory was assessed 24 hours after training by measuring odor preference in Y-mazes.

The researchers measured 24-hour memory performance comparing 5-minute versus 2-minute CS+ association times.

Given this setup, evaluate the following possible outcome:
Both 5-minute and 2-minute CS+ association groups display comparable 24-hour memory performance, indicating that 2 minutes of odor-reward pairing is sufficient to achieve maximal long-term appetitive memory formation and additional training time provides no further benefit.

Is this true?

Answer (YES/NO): YES